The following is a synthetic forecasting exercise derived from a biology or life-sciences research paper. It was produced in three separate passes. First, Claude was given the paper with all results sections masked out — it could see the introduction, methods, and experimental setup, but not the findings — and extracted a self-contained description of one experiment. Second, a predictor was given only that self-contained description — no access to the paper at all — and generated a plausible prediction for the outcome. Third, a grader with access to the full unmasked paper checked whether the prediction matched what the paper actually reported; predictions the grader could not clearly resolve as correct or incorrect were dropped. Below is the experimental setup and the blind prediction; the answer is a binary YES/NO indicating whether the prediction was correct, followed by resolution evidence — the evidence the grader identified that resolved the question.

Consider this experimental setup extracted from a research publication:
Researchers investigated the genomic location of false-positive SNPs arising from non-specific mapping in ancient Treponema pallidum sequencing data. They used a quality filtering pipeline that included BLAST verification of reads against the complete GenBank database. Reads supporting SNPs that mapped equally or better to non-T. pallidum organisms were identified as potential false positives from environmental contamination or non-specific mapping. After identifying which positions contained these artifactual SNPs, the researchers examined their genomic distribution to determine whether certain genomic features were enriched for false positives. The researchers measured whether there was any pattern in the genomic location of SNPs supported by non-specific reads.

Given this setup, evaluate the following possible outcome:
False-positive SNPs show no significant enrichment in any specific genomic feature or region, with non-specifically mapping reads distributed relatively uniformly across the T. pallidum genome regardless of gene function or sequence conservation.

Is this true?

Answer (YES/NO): NO